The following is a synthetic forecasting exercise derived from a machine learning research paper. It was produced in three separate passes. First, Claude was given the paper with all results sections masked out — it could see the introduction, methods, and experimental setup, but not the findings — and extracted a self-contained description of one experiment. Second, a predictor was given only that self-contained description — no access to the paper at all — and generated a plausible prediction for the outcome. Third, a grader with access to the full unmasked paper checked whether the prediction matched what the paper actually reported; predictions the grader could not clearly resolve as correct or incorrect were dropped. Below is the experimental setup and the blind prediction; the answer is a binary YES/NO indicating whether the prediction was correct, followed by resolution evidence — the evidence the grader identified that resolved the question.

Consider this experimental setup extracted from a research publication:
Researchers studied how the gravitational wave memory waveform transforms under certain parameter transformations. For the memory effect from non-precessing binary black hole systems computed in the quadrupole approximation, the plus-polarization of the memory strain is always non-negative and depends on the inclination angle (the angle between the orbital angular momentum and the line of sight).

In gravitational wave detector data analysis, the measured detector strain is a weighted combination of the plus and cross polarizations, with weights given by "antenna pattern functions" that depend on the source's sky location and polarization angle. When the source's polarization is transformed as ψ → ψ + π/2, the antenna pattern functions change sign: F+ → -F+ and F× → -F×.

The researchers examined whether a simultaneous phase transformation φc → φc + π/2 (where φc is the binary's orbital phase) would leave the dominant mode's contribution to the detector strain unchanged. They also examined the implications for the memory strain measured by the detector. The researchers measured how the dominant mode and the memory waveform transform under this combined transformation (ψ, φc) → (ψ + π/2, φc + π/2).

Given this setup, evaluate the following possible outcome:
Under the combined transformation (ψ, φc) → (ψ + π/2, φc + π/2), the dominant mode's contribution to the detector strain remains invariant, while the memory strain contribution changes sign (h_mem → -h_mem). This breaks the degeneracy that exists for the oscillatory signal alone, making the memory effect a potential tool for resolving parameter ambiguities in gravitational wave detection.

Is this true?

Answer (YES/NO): YES